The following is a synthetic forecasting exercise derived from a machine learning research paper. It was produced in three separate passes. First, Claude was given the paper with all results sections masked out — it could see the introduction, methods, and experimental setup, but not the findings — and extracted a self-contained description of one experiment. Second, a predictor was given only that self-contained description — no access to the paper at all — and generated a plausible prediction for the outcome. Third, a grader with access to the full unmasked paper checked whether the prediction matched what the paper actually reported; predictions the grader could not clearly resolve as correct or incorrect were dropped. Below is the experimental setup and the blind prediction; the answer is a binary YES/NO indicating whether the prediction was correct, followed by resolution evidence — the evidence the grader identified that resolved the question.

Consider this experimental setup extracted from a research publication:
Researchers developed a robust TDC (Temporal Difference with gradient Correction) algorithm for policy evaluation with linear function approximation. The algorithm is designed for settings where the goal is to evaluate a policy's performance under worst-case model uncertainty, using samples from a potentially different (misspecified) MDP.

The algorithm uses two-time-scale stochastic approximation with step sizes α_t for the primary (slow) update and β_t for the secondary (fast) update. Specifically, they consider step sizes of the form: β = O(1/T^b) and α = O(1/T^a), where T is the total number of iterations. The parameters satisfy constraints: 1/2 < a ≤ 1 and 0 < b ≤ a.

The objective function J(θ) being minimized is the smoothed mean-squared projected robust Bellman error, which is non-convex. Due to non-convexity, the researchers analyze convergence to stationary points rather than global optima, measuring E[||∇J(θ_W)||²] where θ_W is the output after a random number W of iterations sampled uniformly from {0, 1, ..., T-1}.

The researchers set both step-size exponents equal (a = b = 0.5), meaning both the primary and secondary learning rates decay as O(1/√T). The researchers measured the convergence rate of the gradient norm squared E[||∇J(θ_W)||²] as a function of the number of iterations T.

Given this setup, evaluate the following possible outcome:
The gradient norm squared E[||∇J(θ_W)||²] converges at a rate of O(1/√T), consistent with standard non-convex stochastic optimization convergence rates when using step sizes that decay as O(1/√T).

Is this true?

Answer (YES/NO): NO